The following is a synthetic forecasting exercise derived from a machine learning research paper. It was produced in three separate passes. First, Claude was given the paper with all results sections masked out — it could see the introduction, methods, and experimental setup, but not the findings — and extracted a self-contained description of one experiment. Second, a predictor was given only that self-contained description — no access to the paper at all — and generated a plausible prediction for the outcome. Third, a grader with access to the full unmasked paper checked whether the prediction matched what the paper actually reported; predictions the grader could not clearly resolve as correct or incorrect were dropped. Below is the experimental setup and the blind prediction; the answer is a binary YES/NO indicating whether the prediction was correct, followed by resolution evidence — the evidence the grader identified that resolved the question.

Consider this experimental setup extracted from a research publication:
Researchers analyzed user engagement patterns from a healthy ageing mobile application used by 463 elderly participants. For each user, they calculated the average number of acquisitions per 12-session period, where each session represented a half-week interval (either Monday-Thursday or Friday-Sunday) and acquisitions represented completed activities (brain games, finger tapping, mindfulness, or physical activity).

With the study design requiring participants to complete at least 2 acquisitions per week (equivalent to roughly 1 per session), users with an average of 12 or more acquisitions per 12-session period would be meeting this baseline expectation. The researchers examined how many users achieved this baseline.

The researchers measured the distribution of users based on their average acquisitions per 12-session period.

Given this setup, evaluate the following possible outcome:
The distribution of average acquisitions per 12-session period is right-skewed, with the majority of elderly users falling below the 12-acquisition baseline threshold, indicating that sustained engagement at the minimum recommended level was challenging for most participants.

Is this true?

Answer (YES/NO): YES